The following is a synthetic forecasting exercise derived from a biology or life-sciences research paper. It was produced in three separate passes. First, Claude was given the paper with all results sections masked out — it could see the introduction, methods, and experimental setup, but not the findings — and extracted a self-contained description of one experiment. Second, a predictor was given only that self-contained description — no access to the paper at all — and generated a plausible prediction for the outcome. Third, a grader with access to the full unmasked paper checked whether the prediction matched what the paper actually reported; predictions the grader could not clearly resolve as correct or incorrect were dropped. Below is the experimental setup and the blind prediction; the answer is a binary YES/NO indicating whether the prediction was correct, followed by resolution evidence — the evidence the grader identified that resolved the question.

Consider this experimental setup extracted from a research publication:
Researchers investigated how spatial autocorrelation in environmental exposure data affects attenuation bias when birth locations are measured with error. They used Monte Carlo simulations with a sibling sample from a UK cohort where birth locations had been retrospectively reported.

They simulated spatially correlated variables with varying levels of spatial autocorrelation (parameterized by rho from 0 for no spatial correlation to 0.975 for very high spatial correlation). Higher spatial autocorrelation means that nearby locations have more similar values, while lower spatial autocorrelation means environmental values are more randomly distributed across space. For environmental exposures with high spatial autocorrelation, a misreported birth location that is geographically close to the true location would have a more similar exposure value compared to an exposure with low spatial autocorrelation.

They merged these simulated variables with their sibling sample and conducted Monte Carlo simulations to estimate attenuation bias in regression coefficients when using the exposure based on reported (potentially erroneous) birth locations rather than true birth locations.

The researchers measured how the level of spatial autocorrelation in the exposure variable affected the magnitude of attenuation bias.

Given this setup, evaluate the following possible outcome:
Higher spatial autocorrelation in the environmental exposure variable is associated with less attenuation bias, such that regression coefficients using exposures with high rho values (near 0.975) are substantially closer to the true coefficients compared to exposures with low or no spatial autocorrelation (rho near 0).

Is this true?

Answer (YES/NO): YES